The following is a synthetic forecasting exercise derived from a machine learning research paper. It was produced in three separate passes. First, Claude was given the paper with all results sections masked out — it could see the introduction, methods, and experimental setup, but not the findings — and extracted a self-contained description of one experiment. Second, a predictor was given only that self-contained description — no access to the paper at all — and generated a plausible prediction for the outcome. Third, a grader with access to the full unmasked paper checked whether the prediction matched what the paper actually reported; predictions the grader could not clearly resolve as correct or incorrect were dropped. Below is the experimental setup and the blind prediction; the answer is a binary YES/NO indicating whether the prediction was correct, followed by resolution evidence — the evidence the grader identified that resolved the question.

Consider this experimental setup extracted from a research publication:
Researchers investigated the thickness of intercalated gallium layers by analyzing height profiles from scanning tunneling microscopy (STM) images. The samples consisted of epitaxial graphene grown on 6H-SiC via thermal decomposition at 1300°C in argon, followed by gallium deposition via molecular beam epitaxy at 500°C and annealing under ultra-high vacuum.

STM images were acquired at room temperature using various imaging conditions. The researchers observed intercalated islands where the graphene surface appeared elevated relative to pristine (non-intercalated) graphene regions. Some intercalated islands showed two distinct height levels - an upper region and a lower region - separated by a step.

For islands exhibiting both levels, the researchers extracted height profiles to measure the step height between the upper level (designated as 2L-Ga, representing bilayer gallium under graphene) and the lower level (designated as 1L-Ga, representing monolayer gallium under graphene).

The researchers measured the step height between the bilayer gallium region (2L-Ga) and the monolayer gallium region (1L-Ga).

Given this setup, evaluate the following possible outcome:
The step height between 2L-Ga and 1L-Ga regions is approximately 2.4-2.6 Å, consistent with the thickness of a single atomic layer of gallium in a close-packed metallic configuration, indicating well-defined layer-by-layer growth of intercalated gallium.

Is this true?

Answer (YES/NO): NO